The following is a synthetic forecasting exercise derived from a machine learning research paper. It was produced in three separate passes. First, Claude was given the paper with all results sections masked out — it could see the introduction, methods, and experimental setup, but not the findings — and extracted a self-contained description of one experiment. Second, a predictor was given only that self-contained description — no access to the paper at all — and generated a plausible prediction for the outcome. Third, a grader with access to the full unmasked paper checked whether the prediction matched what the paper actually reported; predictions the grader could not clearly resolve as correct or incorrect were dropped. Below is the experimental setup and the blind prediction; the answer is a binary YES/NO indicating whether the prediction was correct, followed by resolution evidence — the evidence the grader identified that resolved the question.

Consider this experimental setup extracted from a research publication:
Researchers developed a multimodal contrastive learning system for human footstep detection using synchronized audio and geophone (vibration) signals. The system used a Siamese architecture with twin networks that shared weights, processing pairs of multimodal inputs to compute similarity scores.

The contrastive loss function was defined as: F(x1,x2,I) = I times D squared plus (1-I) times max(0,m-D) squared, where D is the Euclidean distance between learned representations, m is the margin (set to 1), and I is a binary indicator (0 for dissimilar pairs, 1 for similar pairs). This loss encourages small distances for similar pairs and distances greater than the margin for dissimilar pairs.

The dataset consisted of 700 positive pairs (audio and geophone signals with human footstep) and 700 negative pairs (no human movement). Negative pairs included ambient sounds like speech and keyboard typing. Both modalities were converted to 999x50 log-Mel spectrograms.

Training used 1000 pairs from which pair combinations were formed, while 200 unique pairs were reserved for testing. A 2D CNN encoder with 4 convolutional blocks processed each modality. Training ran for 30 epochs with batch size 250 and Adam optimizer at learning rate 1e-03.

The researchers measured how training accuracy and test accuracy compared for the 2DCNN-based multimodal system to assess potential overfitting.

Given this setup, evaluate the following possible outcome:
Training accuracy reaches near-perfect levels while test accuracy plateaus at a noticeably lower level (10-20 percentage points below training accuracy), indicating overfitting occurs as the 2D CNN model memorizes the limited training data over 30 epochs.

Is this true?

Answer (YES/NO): NO